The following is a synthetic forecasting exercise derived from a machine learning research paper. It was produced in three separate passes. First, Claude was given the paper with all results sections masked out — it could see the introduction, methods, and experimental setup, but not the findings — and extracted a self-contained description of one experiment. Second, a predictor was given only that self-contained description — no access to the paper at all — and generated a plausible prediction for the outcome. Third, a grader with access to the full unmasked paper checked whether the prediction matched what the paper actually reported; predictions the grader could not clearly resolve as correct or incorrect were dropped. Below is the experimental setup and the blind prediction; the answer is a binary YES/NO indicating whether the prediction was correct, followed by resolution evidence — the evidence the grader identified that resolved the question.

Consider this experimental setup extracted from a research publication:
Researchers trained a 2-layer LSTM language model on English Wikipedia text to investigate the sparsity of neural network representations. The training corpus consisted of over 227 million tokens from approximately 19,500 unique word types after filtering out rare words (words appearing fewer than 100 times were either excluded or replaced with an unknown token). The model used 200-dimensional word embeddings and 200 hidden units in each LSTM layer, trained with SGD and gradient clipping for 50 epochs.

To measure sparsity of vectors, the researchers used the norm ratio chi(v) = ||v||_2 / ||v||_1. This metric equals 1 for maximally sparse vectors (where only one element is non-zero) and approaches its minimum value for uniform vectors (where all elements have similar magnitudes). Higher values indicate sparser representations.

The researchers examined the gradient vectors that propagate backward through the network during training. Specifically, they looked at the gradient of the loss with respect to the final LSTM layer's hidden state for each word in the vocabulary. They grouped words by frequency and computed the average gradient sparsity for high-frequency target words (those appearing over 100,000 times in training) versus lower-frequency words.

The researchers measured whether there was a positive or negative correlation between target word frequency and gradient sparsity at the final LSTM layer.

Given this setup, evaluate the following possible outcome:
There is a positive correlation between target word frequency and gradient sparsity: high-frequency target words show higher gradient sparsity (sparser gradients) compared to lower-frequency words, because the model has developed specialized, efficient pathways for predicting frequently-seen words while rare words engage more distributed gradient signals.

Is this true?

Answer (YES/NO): YES